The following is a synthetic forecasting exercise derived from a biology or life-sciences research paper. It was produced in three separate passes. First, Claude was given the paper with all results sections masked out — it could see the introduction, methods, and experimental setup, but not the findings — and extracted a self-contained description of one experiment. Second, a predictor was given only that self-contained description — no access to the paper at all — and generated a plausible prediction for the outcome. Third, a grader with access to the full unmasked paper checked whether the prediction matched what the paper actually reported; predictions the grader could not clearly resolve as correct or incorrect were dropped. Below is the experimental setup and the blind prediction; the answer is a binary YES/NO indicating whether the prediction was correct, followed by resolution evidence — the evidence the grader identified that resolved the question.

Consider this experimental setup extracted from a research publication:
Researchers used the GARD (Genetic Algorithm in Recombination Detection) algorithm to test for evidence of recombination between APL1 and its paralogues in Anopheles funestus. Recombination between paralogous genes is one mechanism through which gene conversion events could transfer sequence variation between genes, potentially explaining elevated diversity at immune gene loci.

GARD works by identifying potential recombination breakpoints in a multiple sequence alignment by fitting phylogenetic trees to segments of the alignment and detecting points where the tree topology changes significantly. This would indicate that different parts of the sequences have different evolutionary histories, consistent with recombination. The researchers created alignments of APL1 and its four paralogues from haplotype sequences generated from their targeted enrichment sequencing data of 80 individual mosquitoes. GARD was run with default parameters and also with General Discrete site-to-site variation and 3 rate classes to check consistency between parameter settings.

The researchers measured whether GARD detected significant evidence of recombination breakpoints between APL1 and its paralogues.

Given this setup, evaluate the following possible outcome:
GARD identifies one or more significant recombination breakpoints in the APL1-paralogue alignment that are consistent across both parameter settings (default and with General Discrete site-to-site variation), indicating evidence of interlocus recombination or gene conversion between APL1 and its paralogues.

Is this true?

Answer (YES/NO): YES